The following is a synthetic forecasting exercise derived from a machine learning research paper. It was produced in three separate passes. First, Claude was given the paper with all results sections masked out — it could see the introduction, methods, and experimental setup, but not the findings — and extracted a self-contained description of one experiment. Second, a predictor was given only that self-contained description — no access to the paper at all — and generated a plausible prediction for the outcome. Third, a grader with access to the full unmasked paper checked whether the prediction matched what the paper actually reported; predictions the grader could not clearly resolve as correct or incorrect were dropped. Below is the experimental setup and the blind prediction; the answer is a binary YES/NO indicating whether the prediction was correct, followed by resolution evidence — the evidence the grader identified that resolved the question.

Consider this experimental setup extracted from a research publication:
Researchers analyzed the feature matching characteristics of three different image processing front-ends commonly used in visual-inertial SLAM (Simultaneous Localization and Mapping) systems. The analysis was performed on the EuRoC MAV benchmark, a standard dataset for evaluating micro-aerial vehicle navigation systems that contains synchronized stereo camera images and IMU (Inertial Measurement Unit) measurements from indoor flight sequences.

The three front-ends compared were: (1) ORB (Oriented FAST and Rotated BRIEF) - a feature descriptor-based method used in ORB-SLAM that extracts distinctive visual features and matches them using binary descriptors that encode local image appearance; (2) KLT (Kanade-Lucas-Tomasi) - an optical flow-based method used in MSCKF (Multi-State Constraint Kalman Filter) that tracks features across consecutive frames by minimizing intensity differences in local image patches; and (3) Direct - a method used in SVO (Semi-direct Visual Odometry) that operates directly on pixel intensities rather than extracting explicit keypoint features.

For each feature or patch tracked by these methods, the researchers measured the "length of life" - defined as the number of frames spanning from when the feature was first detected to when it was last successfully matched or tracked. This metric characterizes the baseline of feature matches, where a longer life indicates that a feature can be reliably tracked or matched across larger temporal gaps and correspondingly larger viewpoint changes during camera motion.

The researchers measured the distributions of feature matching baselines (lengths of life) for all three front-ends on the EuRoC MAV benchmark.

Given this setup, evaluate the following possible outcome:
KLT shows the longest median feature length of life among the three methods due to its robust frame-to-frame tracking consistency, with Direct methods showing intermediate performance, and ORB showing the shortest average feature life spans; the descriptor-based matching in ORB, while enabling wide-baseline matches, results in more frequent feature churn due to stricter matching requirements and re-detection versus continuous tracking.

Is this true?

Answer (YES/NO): NO